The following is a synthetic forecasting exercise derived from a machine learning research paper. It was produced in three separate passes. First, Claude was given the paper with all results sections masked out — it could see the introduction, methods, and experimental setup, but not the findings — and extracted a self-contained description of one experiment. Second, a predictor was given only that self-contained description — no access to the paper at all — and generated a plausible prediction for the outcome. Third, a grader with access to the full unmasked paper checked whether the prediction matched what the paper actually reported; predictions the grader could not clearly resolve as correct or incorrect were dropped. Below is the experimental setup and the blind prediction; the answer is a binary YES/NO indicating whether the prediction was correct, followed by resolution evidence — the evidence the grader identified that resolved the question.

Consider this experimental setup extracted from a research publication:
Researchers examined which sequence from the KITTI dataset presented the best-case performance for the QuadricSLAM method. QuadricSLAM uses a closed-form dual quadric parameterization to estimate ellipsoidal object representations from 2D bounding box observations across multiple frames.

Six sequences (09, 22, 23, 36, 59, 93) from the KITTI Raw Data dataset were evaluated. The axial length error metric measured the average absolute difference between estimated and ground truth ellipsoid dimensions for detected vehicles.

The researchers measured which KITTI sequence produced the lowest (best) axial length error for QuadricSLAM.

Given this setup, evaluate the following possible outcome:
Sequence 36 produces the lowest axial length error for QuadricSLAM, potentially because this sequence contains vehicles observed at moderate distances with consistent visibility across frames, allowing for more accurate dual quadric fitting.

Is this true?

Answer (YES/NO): NO